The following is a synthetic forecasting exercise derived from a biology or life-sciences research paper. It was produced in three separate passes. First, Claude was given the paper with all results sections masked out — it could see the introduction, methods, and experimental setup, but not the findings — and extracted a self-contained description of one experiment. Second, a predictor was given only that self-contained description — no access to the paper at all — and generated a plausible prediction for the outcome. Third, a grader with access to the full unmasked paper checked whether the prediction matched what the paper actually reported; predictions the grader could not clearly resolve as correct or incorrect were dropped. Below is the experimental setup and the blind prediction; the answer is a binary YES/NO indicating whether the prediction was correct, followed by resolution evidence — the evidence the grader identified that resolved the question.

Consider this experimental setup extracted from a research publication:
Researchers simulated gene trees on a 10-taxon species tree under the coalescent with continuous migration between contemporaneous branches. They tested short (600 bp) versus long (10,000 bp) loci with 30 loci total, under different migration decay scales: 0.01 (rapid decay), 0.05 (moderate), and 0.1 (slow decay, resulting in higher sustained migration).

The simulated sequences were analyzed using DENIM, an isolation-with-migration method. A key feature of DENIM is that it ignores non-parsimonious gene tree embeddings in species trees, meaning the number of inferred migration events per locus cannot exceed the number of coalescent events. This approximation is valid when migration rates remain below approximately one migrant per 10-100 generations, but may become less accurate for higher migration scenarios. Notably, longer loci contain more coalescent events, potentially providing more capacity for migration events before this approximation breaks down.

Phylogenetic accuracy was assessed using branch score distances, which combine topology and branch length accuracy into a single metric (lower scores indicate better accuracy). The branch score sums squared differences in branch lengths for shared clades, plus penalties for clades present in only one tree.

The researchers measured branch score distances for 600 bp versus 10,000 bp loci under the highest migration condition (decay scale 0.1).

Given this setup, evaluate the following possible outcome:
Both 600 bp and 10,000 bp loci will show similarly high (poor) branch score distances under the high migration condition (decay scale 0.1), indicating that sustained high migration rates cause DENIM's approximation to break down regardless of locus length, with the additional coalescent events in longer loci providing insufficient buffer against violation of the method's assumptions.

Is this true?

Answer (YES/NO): NO